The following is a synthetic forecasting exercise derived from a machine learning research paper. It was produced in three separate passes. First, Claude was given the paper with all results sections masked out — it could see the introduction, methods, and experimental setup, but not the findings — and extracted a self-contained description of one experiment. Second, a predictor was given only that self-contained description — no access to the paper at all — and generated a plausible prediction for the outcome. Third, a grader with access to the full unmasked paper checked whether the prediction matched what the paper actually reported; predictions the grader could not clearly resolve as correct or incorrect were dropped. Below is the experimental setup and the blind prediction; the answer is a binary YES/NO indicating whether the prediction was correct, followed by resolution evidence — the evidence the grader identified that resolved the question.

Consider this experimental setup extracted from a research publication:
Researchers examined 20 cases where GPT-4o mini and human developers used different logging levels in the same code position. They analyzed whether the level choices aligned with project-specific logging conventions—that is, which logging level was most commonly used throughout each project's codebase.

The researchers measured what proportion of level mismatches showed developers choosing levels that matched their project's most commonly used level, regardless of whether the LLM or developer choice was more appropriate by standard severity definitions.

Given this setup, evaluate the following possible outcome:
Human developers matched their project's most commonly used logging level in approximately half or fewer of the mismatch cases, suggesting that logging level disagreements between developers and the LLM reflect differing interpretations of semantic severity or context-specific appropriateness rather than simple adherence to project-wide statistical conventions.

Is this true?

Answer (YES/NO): NO